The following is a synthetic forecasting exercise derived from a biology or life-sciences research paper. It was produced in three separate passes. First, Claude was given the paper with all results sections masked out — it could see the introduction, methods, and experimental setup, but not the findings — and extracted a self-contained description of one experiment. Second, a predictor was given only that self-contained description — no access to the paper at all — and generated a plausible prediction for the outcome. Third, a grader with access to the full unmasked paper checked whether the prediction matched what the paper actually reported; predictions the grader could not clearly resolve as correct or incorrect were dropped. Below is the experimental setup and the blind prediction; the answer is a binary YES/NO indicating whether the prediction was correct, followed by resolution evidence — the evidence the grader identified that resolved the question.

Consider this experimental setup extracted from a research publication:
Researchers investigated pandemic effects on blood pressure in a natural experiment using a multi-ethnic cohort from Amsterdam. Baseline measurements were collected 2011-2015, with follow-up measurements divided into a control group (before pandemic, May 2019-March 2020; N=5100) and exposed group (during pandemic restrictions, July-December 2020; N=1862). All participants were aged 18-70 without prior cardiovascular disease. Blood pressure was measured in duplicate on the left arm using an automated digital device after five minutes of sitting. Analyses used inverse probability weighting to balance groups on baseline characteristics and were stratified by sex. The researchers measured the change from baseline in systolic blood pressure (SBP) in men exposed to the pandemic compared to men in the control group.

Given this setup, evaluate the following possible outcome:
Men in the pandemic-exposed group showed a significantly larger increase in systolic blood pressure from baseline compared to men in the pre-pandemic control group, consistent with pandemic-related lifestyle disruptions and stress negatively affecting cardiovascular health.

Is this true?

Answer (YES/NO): YES